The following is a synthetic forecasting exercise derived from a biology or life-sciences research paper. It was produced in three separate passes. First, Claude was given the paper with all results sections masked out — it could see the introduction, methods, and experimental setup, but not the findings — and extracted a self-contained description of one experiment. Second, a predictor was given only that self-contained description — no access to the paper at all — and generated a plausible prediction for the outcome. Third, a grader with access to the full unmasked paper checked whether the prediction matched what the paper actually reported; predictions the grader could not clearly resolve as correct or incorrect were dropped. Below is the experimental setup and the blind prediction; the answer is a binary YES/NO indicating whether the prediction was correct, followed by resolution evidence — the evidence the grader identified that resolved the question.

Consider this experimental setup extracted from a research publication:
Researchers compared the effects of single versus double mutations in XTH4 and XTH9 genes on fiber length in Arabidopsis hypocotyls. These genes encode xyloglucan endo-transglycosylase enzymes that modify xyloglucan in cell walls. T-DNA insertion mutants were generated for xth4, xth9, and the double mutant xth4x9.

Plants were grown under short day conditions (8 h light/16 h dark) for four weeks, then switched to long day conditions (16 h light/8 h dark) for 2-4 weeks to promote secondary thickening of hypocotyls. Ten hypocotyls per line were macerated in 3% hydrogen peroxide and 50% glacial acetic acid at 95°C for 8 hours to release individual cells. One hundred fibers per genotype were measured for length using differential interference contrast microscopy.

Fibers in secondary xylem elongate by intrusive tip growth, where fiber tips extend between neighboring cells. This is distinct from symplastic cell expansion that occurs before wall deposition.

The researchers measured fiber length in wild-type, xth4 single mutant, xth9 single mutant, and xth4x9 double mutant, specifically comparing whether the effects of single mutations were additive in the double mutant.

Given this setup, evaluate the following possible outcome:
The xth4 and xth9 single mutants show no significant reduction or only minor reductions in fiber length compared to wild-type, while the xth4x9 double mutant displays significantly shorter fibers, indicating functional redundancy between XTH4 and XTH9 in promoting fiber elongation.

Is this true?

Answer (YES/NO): NO